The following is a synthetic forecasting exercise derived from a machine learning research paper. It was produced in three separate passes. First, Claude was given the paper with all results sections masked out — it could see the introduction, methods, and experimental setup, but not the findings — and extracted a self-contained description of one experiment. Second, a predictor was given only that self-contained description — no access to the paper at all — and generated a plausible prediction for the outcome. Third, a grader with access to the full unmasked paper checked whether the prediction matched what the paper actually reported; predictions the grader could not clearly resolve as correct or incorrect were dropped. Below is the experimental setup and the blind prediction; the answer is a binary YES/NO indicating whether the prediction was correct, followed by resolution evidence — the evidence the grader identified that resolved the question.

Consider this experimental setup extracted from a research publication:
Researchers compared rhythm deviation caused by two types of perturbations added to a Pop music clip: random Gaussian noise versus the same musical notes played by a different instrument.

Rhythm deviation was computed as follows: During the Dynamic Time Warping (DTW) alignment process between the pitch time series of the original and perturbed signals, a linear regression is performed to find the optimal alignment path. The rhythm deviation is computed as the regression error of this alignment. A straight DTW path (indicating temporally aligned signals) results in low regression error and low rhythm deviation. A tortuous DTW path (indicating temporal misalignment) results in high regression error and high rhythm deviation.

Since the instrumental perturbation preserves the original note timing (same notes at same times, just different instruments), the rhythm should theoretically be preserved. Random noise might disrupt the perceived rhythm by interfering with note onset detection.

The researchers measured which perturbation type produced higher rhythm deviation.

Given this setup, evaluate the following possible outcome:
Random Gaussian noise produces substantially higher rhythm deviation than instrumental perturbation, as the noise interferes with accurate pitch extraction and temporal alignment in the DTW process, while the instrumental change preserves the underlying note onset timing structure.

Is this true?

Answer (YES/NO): YES